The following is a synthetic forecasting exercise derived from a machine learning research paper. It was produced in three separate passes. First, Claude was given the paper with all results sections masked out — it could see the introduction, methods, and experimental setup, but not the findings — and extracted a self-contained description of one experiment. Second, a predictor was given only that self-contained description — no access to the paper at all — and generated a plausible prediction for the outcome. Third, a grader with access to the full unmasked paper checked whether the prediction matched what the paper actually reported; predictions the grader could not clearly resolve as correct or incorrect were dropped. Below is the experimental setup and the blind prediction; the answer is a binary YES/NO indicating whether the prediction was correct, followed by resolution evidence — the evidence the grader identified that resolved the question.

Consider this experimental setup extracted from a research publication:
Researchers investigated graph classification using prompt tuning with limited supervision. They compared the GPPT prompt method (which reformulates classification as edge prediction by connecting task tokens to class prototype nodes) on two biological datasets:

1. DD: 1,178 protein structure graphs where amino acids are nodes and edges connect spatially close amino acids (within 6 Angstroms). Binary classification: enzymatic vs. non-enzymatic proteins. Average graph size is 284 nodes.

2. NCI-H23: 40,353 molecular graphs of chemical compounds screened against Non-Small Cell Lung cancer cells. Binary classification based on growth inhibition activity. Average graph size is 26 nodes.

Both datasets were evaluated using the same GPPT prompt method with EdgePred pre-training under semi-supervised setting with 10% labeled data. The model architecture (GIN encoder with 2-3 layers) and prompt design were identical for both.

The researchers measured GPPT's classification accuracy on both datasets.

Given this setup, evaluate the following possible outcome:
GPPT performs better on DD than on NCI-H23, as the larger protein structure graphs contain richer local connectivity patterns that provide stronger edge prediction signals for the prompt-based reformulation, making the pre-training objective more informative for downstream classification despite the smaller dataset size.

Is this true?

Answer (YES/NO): YES